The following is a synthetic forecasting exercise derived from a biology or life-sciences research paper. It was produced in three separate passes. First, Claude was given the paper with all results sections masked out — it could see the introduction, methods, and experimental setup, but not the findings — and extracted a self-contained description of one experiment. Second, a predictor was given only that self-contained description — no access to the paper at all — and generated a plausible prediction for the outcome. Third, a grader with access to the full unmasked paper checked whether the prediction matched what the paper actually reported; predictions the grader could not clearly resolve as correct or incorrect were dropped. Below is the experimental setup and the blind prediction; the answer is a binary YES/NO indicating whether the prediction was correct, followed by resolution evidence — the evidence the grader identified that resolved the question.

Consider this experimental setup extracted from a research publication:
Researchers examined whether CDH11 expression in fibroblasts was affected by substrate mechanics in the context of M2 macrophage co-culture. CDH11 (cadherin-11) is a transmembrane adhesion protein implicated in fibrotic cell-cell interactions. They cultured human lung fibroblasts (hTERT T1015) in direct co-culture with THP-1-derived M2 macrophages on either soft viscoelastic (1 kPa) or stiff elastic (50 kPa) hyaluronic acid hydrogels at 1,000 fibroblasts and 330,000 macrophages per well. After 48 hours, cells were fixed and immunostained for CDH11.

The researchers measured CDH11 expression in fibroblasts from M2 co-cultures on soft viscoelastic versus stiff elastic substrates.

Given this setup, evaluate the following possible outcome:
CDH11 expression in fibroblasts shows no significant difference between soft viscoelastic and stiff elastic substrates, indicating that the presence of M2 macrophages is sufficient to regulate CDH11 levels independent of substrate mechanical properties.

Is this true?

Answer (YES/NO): YES